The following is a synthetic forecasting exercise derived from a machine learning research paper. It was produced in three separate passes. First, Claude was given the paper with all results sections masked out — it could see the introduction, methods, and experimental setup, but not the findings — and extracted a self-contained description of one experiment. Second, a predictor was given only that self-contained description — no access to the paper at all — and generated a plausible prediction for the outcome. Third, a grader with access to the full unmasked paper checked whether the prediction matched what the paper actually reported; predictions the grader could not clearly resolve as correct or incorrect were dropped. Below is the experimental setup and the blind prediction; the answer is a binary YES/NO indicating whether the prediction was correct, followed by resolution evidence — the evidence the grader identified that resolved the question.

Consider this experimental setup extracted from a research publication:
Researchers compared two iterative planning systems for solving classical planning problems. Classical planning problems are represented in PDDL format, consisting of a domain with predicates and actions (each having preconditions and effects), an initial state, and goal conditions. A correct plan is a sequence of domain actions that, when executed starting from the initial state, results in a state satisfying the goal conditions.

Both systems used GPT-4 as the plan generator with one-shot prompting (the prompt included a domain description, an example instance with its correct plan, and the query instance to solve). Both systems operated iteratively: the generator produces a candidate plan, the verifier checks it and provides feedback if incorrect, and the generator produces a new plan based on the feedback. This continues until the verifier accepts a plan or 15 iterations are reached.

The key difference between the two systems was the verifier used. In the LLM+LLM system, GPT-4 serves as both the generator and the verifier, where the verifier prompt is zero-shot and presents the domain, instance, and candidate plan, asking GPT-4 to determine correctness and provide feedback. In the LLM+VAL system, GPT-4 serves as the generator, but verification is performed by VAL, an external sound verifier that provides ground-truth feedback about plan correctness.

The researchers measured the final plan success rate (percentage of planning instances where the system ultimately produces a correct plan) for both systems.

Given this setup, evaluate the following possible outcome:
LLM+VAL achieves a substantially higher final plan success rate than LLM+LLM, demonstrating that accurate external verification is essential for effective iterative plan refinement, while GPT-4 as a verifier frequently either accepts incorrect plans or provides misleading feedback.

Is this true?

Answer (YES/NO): YES